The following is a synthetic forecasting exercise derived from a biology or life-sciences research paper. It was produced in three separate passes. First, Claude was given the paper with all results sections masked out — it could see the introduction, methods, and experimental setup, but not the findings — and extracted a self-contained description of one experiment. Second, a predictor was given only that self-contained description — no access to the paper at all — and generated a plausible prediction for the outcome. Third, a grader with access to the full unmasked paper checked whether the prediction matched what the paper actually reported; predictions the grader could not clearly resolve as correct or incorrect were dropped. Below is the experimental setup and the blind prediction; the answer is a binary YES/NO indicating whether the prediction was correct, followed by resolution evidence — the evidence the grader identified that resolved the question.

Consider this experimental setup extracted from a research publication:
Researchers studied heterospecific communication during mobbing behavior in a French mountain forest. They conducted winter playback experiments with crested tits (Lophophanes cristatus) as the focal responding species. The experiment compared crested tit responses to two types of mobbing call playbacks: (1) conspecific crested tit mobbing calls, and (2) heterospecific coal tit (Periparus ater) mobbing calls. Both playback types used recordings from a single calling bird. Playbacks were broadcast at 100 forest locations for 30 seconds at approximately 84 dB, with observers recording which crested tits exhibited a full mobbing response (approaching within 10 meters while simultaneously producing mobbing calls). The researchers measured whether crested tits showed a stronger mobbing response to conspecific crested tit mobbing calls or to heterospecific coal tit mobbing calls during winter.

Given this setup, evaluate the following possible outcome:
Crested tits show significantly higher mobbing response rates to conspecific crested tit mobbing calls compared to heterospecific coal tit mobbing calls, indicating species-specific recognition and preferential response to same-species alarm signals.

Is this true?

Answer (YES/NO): NO